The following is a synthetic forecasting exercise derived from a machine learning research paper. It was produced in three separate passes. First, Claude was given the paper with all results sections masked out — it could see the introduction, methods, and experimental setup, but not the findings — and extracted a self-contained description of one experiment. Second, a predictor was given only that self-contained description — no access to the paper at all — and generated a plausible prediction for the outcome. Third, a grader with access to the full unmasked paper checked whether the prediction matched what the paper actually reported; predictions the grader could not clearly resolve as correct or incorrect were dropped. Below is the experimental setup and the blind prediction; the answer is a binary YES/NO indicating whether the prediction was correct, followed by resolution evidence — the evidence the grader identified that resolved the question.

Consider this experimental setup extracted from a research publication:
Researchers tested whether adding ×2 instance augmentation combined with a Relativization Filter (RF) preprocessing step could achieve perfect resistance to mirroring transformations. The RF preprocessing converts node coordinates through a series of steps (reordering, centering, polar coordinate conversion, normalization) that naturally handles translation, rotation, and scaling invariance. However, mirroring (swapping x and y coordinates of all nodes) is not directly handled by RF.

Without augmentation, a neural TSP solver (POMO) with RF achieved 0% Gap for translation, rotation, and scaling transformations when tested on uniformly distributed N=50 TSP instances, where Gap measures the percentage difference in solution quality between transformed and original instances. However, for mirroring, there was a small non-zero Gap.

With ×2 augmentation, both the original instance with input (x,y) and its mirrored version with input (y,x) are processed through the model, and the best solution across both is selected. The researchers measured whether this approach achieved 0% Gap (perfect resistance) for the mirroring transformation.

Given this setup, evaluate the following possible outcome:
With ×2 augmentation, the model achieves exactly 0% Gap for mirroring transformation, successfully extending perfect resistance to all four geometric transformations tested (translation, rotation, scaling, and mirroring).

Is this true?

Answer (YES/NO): NO